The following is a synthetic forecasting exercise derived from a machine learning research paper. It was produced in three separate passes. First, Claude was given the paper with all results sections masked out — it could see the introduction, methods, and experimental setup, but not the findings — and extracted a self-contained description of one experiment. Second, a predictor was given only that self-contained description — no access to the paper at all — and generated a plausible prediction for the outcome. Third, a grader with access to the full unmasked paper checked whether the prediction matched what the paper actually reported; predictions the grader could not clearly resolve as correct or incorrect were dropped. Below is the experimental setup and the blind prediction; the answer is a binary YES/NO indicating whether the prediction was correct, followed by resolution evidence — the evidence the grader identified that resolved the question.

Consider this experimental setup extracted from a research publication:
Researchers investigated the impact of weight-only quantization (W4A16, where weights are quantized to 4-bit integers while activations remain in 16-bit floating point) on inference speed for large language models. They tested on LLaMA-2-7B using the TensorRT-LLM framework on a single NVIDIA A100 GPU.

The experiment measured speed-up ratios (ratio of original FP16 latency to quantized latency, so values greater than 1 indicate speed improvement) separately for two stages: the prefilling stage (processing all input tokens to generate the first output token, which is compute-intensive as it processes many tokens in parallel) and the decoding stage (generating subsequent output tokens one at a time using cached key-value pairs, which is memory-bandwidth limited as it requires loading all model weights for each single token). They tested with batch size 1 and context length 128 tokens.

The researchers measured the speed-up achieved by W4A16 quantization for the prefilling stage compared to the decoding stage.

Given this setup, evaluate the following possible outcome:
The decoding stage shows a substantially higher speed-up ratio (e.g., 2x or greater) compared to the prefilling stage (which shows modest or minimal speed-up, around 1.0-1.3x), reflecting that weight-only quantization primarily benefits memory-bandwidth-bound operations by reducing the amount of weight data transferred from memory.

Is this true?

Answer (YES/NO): YES